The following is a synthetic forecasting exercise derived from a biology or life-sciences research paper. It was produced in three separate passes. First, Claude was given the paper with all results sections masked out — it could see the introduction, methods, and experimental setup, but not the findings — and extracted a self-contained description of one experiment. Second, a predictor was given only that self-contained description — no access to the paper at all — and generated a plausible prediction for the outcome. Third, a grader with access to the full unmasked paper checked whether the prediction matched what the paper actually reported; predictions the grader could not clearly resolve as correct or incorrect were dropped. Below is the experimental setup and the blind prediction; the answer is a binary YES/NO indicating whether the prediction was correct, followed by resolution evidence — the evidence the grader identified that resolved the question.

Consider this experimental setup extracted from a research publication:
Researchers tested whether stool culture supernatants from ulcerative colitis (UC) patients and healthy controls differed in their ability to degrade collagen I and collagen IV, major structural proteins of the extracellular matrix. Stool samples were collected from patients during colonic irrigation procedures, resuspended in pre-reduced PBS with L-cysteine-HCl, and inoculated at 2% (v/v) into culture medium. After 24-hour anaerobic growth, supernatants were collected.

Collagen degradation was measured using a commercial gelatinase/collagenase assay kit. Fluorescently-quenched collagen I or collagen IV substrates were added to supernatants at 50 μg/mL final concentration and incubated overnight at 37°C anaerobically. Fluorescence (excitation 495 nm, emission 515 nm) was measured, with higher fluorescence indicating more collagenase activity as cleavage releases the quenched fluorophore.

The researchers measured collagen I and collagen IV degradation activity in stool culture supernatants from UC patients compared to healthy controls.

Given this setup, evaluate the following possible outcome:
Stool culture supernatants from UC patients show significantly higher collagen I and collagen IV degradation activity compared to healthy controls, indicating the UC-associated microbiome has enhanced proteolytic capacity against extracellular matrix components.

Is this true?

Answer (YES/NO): YES